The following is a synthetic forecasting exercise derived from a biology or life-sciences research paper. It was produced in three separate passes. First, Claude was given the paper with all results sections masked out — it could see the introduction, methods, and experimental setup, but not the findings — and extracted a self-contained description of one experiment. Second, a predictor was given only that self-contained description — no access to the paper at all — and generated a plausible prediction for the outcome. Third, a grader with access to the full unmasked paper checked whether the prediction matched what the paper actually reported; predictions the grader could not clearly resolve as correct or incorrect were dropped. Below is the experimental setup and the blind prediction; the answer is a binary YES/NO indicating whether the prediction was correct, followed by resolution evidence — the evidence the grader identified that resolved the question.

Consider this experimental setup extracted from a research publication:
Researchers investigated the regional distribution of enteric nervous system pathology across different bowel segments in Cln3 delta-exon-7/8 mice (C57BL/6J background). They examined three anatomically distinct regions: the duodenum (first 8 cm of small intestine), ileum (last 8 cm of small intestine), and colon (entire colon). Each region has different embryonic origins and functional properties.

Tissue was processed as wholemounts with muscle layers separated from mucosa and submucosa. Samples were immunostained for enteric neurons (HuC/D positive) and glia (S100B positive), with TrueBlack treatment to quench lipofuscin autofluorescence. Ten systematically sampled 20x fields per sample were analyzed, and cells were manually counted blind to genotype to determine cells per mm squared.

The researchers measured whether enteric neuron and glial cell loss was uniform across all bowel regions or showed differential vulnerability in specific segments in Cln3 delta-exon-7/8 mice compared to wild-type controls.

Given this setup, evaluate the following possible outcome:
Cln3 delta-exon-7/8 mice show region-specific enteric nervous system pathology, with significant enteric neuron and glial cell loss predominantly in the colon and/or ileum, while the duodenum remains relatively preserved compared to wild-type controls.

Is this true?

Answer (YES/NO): NO